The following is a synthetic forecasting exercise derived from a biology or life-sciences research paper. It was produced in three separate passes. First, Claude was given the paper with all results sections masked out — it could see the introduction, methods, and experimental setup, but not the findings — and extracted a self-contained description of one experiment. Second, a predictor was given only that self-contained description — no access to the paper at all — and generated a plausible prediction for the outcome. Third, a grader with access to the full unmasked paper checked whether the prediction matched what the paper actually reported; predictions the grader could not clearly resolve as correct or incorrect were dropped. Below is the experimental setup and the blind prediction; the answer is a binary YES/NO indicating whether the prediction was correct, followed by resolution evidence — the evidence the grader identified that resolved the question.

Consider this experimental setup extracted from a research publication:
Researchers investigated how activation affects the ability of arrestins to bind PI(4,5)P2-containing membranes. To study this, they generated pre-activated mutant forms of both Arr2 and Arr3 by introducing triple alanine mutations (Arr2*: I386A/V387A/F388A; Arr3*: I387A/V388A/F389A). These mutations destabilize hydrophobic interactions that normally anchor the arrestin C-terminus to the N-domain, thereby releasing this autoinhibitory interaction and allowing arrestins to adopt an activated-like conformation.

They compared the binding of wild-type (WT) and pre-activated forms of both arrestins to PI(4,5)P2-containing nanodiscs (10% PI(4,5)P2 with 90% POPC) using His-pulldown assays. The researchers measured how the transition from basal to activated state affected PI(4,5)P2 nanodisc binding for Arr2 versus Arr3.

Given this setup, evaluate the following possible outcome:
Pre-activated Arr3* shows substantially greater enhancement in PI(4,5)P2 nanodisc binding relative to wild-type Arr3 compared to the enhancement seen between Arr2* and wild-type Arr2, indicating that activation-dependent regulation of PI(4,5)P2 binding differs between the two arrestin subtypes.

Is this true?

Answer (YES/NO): NO